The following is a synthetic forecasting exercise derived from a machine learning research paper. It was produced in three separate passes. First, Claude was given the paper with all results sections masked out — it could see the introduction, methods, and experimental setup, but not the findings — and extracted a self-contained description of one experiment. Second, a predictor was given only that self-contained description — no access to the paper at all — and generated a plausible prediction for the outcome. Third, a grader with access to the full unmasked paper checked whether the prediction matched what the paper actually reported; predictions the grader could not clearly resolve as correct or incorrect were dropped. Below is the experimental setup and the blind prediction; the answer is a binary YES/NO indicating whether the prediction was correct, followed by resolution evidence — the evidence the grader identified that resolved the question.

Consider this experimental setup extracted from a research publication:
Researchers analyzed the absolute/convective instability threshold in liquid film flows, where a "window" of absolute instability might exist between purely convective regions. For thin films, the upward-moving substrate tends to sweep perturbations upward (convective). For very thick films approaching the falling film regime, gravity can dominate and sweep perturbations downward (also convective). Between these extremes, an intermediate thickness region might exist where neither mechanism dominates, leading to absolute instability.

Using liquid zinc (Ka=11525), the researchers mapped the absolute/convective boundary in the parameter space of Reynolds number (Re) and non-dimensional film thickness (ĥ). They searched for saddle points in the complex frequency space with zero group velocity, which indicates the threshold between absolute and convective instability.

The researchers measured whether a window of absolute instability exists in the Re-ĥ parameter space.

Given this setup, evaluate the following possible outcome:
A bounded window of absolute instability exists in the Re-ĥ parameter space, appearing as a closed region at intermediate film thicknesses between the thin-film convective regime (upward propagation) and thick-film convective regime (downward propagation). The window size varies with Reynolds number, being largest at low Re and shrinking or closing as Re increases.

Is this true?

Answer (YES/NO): NO